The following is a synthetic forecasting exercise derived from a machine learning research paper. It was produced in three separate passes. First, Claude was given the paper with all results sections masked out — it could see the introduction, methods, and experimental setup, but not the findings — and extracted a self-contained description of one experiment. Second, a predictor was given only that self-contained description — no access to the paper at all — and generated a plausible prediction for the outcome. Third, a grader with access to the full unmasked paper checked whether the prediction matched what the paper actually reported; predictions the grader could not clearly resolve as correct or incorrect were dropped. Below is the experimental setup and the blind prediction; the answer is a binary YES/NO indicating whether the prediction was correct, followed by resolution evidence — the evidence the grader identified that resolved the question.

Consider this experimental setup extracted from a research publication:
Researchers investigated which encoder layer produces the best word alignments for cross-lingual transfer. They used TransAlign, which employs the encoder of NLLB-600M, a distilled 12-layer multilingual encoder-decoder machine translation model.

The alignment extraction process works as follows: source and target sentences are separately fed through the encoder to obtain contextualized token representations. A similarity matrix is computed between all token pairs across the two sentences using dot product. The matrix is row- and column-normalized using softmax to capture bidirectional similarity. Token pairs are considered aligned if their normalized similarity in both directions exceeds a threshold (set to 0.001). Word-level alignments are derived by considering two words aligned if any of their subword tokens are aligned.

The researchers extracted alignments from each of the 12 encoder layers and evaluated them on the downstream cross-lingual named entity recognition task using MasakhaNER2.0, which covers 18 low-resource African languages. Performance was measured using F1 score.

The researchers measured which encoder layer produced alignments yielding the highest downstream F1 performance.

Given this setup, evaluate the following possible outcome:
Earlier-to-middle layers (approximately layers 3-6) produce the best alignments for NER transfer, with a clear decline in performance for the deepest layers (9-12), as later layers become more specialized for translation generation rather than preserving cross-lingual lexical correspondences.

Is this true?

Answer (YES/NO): NO